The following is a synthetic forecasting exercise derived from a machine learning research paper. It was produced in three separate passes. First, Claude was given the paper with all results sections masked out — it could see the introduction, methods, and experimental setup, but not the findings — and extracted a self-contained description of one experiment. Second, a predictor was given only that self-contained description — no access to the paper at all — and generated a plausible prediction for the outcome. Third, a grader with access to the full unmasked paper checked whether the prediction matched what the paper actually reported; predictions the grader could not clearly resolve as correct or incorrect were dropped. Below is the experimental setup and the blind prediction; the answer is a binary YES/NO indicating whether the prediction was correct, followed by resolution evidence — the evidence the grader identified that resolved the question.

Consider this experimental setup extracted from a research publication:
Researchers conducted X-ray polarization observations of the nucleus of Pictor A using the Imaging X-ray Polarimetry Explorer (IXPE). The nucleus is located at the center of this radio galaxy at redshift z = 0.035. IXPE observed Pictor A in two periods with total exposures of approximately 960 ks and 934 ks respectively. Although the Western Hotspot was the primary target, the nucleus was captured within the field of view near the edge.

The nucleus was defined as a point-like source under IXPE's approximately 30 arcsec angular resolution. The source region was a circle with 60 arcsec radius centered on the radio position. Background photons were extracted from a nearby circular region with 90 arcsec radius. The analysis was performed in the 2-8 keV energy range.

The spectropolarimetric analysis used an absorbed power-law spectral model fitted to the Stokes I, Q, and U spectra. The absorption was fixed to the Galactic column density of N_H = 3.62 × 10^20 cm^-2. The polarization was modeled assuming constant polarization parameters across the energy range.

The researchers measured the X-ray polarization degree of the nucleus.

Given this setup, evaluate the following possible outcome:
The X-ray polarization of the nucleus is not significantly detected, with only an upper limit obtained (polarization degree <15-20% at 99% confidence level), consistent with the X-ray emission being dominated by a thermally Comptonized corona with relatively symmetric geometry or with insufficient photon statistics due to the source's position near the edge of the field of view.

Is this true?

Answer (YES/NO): NO